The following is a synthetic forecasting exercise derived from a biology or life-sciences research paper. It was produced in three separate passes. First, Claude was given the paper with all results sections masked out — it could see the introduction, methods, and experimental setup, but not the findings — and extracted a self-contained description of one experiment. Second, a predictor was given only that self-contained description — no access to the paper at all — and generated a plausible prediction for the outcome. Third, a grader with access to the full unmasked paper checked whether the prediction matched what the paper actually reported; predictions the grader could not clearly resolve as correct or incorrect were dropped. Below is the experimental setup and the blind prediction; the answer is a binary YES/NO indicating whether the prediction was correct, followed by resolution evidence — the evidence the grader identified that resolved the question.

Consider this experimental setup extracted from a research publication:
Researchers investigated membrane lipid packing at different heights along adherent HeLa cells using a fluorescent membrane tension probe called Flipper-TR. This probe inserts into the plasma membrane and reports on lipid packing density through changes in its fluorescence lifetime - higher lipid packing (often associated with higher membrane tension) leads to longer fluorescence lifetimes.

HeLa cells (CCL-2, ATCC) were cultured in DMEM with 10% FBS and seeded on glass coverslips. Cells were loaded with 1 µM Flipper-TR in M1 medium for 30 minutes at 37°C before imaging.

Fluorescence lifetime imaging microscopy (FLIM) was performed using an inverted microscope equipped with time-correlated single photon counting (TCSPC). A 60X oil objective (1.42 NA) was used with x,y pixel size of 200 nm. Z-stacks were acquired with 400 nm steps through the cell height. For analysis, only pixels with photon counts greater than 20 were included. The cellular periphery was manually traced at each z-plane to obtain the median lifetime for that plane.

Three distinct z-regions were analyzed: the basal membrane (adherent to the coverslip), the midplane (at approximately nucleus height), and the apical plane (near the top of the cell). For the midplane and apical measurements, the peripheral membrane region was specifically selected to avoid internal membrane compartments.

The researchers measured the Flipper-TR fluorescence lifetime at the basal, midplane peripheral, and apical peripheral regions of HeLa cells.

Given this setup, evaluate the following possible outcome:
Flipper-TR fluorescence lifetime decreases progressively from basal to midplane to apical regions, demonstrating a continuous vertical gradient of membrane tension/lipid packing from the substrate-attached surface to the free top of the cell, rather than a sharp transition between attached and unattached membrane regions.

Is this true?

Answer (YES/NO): NO